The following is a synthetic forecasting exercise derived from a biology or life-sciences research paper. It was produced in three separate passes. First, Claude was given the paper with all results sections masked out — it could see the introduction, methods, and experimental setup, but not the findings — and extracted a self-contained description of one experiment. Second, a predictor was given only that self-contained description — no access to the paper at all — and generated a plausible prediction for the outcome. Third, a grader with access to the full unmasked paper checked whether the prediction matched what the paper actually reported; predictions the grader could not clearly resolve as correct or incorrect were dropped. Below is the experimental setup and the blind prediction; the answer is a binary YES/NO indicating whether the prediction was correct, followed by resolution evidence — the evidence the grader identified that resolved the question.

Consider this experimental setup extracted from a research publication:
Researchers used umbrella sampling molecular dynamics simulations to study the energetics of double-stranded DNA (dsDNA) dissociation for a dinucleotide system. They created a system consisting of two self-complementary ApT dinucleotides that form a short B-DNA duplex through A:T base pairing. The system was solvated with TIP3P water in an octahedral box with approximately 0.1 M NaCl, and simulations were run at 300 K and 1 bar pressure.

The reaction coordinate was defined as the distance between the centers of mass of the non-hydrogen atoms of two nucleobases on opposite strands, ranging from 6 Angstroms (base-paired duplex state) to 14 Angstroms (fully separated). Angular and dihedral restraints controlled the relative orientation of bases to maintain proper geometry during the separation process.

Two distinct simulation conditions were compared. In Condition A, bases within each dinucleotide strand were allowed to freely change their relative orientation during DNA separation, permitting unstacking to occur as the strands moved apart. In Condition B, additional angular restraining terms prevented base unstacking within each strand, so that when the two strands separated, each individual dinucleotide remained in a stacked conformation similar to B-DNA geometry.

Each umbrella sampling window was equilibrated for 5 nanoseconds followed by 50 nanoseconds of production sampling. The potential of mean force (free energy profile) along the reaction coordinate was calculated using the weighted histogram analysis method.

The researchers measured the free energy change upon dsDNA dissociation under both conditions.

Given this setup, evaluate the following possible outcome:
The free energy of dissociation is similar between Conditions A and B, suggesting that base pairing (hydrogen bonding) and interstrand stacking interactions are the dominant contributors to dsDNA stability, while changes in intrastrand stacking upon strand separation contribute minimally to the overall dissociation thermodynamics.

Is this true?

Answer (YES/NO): NO